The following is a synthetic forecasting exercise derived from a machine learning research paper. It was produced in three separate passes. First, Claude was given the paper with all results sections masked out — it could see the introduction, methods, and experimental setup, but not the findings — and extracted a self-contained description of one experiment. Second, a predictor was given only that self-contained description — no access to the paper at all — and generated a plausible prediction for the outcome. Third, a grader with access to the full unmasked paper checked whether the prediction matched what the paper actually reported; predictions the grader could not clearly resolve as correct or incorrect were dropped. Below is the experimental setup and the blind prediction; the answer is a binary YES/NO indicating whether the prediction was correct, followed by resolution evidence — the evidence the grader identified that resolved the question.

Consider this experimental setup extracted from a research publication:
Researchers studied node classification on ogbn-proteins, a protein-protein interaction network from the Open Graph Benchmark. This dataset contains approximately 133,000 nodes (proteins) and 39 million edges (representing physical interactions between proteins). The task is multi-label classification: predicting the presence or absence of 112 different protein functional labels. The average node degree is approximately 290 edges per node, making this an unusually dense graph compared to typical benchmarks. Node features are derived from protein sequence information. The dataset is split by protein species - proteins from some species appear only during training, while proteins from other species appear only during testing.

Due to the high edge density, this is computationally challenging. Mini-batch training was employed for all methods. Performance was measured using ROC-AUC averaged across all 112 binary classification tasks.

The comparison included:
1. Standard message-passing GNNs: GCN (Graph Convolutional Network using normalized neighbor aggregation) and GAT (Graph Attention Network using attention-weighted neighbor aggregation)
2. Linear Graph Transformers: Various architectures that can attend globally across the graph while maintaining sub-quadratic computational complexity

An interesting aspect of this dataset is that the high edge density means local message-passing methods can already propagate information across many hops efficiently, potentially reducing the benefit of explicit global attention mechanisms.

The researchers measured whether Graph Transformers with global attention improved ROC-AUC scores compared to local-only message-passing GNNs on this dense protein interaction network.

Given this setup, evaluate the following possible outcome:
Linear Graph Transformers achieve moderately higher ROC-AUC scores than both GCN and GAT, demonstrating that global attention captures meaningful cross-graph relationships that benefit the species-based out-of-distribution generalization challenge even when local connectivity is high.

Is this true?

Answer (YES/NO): YES